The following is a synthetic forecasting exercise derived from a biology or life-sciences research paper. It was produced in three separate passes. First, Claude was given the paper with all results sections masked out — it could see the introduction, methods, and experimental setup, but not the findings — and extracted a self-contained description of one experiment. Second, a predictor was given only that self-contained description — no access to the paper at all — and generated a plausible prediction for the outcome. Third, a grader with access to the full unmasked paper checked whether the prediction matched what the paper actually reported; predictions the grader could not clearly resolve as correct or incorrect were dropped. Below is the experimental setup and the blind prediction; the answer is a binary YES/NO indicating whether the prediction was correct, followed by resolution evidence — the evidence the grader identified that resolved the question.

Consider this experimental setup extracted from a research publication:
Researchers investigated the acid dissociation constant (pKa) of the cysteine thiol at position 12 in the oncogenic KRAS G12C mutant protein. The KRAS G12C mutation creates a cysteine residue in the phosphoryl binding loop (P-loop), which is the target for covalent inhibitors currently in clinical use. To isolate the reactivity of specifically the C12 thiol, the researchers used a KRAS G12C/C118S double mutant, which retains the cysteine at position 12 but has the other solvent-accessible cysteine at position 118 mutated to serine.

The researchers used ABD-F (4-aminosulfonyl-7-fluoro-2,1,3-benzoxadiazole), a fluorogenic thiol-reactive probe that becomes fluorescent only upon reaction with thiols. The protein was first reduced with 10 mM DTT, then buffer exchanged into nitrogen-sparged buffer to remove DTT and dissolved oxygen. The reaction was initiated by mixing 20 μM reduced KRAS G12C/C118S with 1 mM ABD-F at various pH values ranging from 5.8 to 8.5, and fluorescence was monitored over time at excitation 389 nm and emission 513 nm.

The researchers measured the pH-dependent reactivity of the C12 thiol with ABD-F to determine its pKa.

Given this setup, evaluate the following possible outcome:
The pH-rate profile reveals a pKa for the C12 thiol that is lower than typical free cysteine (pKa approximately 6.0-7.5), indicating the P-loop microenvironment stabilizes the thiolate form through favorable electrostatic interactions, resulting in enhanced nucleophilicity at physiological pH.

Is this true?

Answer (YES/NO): NO